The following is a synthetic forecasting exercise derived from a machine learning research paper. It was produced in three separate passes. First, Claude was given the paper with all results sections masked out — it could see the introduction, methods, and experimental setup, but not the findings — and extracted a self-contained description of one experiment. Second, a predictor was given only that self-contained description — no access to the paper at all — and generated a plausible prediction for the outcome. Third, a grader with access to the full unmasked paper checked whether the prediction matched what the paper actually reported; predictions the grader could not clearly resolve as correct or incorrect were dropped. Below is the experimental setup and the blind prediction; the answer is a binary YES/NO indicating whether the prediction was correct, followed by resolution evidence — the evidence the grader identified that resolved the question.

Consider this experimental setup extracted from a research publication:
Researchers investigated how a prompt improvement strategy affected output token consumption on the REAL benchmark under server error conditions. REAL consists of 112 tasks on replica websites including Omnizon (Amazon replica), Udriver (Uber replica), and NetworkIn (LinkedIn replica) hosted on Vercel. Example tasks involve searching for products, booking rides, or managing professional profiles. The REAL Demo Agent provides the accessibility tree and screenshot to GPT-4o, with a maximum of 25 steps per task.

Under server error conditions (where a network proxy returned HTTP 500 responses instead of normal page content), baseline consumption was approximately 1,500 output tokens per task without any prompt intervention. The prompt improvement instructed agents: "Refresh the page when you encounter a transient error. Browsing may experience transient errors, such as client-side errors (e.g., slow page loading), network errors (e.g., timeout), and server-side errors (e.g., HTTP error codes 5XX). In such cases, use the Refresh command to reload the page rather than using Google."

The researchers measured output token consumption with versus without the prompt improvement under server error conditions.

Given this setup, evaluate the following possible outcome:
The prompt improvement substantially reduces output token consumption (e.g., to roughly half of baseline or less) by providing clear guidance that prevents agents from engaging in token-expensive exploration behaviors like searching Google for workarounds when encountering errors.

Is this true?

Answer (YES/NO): NO